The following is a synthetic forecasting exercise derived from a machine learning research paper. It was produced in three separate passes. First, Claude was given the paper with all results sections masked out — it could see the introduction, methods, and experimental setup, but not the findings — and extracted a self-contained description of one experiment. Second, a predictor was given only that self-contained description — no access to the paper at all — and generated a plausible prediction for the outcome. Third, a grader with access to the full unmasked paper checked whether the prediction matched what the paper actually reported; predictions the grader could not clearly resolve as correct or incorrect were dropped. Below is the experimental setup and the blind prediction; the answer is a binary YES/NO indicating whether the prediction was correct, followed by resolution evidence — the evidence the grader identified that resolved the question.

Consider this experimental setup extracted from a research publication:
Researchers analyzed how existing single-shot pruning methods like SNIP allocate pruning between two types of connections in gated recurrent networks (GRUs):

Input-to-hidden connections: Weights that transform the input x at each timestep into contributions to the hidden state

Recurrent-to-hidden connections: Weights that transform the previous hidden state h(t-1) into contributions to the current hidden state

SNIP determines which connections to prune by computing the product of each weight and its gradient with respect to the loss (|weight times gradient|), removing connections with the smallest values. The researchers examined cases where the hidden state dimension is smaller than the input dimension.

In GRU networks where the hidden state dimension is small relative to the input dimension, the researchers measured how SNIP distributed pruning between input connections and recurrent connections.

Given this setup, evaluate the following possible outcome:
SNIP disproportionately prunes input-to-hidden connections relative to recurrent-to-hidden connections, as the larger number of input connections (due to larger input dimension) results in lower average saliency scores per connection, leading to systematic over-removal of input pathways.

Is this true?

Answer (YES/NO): NO